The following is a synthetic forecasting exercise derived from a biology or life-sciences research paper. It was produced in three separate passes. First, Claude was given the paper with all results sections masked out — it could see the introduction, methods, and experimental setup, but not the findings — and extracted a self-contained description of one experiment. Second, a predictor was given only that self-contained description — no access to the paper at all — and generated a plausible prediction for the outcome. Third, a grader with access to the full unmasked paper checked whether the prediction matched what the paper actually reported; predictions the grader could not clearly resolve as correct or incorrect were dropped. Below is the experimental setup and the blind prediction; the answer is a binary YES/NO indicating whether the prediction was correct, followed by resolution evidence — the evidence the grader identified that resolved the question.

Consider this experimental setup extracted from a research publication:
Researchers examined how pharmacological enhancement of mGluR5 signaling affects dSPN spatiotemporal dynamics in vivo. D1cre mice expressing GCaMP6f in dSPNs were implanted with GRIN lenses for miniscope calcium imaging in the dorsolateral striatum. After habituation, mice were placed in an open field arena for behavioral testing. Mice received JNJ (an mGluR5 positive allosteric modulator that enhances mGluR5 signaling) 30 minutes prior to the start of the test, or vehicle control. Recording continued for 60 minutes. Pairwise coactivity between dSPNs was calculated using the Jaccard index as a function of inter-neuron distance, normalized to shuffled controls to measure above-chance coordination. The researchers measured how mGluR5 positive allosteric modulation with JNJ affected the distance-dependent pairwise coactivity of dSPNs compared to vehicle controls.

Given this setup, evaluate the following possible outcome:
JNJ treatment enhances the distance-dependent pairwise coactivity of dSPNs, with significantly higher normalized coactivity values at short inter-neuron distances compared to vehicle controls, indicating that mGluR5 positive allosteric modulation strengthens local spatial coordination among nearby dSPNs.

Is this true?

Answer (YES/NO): NO